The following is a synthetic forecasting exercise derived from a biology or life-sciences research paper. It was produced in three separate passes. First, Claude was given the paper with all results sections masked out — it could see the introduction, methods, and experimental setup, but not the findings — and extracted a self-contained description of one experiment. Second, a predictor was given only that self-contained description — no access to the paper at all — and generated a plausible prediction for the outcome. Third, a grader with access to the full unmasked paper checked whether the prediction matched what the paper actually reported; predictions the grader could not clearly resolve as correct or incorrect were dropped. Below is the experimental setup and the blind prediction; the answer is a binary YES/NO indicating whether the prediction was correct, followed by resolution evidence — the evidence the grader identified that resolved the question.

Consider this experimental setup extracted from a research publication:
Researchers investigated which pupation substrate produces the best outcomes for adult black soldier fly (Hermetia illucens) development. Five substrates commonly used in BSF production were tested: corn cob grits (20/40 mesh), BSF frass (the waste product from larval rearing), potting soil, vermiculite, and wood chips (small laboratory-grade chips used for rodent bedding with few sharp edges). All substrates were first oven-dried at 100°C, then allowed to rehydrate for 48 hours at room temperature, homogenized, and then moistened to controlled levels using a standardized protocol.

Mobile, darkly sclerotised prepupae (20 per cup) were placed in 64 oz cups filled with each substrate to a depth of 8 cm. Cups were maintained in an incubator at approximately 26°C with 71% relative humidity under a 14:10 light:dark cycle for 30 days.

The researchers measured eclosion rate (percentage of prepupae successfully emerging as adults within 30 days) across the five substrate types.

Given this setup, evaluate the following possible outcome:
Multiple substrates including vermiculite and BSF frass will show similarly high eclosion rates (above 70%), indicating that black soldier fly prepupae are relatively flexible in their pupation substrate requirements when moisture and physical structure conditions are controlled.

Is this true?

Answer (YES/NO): NO